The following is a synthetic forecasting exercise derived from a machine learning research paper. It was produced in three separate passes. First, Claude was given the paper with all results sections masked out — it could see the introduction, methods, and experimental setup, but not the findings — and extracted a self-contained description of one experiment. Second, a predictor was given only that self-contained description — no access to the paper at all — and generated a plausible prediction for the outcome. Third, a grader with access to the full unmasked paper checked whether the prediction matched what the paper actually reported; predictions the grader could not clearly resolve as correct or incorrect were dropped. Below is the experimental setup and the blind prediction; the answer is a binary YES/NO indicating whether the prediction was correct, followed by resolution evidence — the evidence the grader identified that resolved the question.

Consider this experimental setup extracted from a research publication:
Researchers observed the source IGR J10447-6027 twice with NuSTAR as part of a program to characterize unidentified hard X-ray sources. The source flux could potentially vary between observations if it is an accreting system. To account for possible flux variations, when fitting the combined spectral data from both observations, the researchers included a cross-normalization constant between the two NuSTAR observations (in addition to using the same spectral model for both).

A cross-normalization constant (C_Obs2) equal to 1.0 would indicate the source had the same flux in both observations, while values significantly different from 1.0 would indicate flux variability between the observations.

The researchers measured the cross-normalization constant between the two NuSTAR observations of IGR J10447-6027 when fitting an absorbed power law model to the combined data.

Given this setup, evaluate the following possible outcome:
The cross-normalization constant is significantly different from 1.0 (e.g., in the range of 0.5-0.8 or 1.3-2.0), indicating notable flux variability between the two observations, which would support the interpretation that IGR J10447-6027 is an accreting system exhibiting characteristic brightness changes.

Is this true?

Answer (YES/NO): YES